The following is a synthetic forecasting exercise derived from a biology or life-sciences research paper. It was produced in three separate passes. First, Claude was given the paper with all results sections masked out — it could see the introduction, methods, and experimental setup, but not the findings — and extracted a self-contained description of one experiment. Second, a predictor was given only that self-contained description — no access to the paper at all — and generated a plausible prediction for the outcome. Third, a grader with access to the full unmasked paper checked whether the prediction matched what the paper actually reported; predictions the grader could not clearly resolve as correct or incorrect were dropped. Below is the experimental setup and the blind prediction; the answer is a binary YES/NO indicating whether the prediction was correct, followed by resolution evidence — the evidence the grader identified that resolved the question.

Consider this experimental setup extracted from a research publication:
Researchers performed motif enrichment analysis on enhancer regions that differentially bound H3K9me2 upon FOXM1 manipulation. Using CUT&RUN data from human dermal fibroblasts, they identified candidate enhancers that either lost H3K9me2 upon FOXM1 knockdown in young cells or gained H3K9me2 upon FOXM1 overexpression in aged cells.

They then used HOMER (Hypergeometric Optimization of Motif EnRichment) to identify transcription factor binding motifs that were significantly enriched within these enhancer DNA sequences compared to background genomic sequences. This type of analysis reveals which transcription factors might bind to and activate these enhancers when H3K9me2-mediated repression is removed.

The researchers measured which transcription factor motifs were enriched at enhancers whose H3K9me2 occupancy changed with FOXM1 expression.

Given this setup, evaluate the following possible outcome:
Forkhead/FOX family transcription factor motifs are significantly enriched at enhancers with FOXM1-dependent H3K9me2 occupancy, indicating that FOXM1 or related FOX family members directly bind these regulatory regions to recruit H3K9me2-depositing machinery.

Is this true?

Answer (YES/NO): NO